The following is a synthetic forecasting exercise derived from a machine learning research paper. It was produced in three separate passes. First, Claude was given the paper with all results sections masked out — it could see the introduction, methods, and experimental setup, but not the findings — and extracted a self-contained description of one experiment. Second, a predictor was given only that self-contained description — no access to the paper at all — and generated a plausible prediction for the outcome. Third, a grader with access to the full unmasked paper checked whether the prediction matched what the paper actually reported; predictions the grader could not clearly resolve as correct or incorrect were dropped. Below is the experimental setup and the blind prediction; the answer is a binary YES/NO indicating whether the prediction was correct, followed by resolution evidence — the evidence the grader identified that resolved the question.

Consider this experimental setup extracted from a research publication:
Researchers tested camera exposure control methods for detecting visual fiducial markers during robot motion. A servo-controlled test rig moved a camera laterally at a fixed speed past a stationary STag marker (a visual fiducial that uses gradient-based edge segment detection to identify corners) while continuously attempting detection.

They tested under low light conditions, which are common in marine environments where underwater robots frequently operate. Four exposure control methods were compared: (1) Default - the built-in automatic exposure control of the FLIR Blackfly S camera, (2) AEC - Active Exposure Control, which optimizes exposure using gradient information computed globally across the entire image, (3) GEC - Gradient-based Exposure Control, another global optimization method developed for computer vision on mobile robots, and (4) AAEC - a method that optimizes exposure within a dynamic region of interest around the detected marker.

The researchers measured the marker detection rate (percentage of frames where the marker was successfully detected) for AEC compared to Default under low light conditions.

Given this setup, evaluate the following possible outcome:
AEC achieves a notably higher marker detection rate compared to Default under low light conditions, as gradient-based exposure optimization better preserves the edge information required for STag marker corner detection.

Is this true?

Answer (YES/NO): NO